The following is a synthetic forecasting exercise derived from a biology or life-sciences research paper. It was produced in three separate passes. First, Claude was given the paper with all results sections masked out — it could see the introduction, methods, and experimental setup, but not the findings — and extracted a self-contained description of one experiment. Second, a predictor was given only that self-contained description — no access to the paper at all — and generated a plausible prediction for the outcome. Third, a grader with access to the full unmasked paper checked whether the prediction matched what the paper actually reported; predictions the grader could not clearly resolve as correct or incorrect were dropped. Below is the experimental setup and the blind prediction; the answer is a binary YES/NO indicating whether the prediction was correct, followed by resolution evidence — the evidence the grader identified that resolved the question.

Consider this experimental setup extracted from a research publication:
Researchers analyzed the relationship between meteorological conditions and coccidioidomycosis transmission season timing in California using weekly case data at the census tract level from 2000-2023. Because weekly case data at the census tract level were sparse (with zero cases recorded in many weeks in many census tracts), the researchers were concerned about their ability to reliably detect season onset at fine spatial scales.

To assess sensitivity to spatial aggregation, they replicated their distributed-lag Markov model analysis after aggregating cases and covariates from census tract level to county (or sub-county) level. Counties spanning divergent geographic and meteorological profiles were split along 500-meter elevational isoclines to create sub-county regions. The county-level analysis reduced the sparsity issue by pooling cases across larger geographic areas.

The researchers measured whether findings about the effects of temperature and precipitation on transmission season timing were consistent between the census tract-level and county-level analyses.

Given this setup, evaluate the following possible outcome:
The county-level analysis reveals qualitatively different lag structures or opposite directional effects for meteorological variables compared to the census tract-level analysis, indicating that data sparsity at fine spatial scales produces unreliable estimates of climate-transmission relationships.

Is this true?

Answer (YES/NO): NO